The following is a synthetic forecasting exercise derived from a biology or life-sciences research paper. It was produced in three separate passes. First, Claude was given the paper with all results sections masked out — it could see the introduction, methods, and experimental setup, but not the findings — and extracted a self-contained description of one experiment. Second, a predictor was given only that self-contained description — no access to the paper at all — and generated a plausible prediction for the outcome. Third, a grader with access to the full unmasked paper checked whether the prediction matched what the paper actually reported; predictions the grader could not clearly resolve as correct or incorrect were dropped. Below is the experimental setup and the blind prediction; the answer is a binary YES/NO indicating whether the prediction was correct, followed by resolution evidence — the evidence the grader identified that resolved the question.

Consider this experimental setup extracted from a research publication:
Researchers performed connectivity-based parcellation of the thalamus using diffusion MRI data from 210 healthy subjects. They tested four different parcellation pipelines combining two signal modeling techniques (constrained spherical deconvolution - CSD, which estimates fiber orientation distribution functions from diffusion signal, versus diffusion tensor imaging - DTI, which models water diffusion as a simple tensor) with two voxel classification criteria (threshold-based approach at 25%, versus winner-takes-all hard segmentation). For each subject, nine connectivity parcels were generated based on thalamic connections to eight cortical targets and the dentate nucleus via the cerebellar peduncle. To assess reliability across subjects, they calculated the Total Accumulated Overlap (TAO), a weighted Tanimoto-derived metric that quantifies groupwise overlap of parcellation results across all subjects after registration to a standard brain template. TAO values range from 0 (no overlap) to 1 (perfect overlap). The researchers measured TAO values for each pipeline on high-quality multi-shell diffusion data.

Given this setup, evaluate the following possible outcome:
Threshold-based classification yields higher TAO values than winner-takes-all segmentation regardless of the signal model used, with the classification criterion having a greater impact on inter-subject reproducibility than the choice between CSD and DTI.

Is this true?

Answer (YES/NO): NO